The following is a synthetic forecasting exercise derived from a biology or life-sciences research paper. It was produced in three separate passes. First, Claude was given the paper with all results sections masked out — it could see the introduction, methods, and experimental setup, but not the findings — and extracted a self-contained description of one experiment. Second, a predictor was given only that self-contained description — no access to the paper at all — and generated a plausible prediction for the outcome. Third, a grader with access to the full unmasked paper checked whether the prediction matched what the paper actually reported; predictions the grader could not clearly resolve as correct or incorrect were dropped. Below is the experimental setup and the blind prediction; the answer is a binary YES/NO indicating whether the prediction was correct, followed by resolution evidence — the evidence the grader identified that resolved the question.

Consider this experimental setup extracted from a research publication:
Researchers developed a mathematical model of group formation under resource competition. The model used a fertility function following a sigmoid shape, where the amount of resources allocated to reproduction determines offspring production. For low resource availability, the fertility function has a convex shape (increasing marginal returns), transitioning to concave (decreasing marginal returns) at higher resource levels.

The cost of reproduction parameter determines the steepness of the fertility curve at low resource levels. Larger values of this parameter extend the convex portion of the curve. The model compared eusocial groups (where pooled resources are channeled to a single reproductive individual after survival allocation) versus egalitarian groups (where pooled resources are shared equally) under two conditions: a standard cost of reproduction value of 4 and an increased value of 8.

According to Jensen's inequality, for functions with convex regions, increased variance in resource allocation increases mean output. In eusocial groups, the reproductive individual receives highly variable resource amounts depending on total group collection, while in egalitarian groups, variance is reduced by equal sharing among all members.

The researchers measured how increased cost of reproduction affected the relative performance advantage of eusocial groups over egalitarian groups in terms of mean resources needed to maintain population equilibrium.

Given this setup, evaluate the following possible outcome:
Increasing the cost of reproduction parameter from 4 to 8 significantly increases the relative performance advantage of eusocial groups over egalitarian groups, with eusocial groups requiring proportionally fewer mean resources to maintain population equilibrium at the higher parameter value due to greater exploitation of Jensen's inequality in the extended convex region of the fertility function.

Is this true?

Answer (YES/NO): YES